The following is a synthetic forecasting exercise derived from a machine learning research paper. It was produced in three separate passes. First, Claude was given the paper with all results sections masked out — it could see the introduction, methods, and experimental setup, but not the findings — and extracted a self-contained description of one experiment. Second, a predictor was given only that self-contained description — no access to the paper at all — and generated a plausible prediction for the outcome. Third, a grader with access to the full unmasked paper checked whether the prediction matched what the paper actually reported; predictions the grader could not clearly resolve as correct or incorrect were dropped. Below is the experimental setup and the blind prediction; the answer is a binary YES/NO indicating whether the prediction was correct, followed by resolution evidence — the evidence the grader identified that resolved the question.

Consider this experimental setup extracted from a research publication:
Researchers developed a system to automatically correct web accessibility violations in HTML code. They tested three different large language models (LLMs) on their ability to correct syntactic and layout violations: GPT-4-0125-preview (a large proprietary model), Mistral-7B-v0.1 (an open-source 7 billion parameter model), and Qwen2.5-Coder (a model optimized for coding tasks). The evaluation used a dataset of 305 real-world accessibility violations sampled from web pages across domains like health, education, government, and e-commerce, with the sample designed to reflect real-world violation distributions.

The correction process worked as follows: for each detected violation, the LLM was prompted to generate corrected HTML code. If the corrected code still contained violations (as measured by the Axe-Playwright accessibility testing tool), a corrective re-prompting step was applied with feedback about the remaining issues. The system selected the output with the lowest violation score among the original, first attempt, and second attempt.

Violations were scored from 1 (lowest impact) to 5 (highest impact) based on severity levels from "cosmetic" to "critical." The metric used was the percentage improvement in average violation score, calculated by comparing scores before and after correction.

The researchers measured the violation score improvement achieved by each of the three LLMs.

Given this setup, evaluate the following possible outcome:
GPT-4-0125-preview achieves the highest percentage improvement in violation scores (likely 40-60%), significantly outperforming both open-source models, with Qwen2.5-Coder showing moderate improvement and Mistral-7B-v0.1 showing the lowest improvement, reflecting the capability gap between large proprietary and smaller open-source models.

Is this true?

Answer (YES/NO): NO